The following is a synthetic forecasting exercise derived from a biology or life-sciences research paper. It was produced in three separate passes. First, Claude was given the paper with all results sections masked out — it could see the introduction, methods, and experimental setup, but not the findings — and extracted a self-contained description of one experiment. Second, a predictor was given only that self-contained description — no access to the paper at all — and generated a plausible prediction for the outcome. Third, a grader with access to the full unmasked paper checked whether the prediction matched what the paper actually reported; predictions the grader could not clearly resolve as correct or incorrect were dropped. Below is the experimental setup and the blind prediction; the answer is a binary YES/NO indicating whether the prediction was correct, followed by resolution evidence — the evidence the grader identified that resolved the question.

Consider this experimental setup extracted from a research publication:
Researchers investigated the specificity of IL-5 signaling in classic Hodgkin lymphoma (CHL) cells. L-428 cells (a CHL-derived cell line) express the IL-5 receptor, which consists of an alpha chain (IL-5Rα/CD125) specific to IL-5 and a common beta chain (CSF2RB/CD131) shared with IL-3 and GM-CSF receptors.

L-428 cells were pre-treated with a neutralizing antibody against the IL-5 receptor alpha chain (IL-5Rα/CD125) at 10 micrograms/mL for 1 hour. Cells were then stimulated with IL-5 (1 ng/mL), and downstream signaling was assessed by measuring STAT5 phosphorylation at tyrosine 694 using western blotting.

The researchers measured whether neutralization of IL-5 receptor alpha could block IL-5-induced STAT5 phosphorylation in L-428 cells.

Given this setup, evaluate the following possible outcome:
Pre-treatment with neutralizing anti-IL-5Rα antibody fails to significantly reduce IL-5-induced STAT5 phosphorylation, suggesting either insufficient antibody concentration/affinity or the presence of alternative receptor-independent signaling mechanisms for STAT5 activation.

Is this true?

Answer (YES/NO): NO